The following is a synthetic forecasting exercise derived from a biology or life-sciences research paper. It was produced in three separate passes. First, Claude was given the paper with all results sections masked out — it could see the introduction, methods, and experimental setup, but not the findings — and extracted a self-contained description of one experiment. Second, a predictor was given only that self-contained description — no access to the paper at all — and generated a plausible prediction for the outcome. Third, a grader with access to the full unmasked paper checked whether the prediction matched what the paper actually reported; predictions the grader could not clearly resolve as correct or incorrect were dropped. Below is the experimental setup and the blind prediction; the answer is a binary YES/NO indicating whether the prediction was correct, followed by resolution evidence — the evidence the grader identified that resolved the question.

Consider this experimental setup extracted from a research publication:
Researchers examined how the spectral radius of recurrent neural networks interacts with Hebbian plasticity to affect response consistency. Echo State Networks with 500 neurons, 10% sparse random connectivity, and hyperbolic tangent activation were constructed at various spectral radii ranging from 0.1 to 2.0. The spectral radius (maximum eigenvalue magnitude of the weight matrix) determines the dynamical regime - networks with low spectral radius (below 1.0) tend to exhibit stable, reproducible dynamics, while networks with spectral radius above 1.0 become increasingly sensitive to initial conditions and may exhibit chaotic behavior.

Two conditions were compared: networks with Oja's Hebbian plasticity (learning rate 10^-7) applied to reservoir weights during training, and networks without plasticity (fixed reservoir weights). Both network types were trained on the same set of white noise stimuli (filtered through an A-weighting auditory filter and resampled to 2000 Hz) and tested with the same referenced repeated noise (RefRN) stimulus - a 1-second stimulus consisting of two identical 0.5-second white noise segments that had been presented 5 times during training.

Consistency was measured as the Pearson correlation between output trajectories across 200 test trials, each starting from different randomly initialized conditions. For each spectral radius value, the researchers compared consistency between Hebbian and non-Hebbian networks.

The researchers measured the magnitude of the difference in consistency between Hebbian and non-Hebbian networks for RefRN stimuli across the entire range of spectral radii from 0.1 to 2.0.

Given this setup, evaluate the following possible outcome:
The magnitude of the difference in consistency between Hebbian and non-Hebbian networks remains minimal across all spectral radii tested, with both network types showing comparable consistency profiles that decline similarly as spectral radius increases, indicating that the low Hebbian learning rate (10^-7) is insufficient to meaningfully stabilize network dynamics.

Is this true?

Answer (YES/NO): NO